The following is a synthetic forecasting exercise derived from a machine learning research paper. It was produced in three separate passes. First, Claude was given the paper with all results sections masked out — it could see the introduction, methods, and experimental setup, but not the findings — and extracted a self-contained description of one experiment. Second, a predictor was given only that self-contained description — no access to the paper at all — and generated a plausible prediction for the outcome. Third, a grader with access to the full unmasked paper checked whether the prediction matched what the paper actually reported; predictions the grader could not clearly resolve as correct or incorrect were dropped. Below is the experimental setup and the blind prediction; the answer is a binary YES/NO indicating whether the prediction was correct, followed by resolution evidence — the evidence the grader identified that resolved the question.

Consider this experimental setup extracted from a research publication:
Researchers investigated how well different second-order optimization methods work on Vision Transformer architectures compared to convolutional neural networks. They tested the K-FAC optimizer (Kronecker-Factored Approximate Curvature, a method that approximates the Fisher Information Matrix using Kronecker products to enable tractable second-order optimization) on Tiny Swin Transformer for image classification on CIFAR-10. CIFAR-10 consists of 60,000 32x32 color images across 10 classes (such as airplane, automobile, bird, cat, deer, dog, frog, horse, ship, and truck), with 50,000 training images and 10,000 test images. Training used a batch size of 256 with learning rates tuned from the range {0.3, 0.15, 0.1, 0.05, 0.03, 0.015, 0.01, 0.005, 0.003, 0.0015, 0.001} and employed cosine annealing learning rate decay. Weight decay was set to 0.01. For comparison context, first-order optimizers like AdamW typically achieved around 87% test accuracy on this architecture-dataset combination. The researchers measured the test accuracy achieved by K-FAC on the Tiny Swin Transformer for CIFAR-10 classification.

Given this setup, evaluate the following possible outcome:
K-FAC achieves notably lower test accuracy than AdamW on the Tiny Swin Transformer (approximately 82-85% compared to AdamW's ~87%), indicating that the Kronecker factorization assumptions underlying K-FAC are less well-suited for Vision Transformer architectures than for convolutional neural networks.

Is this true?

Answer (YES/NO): NO